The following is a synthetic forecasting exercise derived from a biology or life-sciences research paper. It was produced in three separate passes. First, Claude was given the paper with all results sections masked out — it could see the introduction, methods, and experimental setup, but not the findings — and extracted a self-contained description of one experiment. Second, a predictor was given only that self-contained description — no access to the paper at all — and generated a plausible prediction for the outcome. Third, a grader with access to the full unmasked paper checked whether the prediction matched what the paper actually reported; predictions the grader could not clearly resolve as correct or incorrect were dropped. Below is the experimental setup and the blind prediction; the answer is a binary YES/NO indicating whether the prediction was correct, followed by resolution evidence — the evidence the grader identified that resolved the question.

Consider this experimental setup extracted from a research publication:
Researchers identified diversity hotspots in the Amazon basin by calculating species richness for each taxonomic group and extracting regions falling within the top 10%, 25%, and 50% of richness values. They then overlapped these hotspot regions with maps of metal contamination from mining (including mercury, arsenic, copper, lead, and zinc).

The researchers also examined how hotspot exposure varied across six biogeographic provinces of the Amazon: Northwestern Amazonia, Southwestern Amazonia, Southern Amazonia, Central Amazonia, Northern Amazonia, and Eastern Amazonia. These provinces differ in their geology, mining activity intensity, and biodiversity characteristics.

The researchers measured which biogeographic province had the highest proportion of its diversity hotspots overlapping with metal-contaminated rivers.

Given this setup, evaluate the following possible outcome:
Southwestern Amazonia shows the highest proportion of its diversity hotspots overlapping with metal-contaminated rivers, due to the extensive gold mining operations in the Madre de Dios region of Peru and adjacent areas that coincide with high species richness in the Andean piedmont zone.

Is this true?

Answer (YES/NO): NO